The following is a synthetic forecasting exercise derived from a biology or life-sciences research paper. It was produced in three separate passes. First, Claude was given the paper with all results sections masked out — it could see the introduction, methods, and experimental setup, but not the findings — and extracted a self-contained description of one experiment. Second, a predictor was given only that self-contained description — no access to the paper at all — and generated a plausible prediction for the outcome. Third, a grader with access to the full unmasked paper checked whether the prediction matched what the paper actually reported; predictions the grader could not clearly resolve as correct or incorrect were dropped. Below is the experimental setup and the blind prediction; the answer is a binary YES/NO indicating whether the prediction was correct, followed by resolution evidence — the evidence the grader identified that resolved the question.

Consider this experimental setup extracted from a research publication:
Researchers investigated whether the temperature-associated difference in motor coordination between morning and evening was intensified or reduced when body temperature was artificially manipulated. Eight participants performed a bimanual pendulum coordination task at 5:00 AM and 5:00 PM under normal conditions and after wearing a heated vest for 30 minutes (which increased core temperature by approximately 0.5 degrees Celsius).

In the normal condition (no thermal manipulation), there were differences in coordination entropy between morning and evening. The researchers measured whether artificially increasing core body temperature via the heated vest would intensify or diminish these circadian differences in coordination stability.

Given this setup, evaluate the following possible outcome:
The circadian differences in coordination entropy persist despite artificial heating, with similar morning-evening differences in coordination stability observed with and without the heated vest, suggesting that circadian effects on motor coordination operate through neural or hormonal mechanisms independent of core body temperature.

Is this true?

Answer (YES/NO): NO